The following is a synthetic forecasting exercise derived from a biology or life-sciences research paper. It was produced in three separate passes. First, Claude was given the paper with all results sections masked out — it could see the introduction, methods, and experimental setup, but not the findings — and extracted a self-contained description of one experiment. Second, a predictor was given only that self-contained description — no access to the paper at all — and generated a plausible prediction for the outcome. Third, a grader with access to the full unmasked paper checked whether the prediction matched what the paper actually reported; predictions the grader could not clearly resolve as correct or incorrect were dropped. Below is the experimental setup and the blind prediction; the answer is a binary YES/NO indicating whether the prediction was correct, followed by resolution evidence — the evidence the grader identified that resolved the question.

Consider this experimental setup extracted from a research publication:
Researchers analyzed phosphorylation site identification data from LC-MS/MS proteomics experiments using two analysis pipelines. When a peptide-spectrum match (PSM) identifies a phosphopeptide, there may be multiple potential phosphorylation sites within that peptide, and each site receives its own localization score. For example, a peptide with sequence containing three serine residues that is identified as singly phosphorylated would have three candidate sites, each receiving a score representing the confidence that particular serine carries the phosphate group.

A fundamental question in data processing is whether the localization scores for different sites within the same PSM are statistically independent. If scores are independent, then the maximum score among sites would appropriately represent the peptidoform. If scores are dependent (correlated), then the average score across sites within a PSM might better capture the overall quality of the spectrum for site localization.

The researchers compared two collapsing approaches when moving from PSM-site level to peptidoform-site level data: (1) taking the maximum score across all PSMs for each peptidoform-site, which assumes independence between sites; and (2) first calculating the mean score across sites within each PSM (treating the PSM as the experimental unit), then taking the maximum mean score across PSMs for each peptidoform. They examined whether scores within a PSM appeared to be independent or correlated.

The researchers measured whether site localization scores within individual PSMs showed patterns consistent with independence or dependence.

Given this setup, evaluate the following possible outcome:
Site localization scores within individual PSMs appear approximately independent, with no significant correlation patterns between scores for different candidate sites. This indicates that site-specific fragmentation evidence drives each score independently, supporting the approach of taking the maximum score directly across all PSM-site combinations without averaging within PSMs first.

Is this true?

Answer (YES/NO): NO